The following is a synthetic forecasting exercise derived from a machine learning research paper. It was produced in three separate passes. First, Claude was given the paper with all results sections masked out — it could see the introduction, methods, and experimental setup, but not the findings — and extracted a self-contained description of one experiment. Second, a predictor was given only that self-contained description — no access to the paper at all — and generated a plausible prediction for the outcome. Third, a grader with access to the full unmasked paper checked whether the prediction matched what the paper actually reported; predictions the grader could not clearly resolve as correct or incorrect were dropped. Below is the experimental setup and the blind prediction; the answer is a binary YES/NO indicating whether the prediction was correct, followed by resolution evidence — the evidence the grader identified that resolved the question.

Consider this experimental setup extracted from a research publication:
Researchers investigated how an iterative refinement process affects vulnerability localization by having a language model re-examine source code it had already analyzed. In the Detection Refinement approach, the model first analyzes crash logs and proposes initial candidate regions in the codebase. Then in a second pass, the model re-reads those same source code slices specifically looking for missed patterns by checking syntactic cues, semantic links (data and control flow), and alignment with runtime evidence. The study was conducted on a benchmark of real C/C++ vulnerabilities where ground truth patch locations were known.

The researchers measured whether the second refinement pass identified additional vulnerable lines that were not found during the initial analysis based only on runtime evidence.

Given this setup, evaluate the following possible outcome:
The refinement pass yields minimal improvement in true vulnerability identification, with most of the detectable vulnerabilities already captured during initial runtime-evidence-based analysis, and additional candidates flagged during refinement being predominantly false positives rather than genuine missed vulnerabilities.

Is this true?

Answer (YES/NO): NO